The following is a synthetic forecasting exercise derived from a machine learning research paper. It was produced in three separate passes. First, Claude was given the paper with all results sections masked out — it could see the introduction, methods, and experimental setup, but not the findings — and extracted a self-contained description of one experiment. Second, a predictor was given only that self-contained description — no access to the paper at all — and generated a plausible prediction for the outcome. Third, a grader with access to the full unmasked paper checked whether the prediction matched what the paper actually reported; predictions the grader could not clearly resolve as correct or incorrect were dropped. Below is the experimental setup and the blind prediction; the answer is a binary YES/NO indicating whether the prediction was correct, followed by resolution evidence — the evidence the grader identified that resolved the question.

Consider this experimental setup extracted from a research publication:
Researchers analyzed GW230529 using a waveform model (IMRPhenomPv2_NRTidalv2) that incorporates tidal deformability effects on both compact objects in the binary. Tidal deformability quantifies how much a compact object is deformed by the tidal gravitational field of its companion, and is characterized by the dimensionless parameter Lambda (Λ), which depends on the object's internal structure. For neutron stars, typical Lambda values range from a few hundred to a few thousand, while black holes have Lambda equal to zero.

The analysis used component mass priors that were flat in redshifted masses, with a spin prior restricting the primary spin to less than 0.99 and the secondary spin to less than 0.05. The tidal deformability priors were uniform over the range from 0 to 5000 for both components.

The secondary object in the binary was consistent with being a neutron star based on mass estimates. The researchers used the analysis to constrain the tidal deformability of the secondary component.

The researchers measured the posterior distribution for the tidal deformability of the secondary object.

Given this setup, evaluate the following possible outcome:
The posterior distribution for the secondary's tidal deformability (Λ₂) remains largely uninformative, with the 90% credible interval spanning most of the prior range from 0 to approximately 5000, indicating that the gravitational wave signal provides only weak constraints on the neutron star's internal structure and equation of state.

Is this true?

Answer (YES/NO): YES